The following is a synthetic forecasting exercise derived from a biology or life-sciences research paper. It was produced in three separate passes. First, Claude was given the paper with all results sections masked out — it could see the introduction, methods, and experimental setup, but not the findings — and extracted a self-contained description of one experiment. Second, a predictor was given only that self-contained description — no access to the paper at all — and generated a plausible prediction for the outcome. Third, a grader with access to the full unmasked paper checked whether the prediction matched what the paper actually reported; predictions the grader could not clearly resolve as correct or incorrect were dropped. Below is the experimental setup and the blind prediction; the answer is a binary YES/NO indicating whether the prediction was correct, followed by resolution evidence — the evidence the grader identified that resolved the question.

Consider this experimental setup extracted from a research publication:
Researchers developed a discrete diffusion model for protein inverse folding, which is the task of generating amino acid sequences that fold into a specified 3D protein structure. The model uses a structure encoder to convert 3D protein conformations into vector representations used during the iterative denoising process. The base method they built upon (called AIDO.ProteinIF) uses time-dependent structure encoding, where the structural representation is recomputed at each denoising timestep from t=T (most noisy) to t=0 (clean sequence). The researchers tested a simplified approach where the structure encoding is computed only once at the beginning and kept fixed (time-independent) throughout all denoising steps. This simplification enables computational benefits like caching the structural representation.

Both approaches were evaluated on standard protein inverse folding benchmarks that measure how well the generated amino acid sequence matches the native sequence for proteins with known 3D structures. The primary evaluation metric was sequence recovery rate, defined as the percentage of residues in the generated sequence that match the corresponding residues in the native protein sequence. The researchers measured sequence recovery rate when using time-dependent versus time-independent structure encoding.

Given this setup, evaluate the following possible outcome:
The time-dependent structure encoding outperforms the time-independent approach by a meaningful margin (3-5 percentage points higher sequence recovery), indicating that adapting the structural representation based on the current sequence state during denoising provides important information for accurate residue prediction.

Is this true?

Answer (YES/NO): NO